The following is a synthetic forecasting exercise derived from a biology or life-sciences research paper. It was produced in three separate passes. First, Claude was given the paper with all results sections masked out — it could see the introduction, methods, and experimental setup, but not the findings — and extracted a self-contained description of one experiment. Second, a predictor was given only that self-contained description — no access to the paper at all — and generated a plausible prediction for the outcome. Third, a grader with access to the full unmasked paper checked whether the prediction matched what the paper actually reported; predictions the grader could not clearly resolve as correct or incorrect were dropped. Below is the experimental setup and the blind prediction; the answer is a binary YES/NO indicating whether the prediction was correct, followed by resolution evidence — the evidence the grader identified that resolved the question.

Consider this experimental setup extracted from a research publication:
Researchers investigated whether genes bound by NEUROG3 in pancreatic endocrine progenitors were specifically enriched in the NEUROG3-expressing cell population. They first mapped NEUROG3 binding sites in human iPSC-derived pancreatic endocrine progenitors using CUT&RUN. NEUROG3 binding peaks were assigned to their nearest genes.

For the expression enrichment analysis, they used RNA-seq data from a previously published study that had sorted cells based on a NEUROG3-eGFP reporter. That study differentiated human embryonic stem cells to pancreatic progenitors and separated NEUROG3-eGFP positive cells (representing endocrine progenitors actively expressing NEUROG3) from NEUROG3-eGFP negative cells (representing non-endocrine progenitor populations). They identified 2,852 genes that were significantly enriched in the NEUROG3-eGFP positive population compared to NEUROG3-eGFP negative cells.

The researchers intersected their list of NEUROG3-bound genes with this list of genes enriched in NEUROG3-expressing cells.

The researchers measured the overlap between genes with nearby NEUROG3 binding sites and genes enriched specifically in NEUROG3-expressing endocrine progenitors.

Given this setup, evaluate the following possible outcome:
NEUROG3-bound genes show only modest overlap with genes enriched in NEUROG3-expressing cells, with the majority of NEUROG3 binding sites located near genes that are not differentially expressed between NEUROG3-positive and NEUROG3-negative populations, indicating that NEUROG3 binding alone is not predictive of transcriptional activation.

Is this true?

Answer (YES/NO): NO